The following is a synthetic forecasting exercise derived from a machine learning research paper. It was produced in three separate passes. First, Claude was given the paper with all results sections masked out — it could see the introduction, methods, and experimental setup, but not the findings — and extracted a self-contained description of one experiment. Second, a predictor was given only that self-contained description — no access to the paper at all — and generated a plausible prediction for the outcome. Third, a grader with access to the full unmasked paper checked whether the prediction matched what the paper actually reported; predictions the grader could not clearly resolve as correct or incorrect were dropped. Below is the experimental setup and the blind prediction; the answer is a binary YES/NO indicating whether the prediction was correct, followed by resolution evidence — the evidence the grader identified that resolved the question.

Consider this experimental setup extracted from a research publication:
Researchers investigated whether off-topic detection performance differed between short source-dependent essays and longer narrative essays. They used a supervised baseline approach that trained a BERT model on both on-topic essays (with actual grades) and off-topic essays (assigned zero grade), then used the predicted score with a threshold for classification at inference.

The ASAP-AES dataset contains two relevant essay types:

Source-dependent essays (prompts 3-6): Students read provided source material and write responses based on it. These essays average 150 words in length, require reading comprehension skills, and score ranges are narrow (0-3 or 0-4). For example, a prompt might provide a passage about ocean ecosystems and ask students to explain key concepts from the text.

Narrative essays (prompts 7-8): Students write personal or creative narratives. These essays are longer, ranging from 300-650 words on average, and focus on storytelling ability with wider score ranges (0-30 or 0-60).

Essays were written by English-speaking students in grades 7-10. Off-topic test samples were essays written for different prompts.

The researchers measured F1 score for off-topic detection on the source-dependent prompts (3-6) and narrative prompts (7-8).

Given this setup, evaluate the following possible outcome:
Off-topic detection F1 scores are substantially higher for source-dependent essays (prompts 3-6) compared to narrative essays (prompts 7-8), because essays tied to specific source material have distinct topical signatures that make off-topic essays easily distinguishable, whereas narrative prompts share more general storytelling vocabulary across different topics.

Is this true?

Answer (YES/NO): NO